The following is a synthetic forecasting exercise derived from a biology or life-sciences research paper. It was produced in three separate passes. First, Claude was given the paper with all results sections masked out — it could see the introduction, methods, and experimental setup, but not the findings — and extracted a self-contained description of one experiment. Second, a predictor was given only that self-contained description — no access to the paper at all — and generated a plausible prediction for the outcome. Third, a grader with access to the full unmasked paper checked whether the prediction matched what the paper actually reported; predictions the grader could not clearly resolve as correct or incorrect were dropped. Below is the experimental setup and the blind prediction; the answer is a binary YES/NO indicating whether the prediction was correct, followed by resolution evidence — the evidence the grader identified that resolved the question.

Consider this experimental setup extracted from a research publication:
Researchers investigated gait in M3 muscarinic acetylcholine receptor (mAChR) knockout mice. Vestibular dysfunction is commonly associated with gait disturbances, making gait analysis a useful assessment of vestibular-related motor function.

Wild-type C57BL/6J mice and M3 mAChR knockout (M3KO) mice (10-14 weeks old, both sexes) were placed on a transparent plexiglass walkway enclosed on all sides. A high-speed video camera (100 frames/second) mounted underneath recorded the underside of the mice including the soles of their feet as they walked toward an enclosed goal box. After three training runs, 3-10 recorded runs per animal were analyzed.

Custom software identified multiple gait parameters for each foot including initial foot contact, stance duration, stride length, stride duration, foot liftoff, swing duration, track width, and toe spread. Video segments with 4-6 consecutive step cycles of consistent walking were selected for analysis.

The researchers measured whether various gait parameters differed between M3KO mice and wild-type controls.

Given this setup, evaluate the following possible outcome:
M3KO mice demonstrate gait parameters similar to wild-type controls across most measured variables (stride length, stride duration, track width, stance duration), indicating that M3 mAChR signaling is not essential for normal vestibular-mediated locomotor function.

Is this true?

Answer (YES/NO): YES